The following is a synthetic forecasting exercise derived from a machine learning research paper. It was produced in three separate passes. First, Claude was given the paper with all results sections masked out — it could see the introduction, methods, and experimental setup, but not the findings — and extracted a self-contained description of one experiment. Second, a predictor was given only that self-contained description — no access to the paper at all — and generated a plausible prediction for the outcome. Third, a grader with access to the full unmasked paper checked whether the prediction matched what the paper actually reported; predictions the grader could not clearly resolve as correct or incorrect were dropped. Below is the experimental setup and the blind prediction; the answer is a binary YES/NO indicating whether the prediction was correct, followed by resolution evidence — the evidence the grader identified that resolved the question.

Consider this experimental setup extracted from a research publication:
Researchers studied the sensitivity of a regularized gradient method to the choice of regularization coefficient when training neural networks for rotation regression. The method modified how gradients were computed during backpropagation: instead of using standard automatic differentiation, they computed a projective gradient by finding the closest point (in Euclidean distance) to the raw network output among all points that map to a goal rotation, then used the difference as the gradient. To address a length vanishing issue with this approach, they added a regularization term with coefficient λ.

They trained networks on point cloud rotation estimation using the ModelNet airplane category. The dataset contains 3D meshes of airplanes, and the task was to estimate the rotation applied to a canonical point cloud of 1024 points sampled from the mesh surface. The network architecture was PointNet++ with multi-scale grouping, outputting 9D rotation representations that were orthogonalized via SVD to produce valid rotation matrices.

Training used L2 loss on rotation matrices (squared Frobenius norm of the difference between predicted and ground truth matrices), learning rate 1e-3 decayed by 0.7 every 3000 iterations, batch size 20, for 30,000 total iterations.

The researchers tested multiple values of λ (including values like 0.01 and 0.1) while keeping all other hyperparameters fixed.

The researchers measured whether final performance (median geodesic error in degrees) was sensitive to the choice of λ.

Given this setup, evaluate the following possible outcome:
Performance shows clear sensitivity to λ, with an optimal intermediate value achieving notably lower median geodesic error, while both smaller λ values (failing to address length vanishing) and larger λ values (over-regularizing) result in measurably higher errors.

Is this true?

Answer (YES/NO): NO